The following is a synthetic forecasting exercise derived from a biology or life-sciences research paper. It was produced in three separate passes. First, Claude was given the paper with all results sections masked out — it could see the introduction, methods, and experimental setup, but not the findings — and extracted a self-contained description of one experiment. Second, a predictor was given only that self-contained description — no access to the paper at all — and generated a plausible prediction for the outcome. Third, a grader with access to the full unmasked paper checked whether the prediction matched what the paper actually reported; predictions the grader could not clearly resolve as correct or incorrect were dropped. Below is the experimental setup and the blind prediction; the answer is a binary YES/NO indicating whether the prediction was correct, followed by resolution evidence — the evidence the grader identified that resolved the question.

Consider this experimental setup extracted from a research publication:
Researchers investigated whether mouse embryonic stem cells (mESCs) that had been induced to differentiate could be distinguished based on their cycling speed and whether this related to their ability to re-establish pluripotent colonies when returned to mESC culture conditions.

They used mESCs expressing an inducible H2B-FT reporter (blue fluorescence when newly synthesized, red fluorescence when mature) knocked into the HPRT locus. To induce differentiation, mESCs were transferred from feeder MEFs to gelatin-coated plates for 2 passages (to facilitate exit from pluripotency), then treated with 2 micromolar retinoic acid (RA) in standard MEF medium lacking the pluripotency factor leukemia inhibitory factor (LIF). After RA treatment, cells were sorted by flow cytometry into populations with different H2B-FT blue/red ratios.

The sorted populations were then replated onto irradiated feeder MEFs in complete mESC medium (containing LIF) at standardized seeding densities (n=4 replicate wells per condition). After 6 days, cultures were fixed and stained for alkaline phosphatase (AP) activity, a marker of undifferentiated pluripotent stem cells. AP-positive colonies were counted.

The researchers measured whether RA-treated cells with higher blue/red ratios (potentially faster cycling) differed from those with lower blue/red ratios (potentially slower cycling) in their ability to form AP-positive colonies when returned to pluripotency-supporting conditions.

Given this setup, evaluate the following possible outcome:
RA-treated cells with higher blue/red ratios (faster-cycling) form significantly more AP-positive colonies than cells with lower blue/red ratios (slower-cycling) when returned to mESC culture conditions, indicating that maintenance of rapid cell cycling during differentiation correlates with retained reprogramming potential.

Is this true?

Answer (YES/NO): YES